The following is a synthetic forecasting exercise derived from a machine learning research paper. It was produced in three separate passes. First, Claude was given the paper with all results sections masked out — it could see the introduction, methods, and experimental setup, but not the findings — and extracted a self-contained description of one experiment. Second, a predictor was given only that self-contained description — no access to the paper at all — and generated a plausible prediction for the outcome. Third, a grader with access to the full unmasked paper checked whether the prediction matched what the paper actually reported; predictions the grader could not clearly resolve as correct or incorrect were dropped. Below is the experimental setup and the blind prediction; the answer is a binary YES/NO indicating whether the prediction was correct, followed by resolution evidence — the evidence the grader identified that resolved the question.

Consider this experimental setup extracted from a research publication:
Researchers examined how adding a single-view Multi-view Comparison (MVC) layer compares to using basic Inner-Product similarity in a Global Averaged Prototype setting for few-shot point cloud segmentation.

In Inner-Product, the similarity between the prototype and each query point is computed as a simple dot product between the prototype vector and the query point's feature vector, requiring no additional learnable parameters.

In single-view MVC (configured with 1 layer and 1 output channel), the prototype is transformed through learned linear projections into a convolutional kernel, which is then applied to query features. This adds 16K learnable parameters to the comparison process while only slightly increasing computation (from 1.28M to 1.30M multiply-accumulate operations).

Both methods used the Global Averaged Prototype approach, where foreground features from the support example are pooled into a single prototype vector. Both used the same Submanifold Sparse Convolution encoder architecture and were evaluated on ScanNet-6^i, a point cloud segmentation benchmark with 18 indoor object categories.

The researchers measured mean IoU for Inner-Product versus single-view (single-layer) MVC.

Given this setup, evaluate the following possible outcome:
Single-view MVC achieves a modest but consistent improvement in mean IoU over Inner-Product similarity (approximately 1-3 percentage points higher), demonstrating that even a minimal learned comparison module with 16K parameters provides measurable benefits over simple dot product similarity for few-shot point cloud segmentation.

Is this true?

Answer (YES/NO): NO